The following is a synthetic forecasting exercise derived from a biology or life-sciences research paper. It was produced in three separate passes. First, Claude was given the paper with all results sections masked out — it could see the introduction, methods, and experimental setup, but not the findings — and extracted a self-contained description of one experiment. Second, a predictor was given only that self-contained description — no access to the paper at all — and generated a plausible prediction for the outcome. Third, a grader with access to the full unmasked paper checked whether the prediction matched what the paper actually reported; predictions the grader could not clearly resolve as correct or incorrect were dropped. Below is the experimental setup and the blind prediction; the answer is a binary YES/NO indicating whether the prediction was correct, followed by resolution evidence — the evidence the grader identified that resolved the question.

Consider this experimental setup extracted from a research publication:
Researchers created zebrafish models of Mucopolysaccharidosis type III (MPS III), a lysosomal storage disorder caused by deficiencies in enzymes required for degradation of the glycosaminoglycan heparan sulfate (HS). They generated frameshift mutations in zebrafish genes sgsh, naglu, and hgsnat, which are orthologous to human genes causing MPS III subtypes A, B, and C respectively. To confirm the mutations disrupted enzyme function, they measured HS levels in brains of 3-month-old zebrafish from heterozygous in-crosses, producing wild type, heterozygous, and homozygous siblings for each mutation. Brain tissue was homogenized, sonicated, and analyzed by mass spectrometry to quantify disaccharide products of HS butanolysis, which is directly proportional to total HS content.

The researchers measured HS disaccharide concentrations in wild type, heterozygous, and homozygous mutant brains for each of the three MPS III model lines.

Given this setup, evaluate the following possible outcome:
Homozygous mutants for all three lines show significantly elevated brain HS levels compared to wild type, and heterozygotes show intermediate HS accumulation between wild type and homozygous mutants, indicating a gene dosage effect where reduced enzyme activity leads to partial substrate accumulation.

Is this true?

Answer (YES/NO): NO